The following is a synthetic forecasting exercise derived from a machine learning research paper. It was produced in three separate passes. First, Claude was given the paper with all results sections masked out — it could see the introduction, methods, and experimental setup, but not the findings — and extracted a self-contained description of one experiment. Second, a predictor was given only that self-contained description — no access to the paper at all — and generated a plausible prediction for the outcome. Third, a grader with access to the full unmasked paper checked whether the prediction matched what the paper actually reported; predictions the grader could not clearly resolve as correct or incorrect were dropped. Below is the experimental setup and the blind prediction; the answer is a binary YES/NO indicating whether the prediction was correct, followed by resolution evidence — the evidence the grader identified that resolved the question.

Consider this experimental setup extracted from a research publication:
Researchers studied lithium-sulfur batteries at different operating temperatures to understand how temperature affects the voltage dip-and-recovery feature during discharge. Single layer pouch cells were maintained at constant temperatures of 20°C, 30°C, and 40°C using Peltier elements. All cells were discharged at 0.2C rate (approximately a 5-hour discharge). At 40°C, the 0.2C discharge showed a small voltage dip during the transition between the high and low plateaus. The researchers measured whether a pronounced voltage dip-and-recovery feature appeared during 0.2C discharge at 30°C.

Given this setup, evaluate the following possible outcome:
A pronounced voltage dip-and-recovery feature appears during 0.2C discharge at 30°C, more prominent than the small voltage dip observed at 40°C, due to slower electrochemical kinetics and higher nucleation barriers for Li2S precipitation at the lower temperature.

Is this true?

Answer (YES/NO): NO